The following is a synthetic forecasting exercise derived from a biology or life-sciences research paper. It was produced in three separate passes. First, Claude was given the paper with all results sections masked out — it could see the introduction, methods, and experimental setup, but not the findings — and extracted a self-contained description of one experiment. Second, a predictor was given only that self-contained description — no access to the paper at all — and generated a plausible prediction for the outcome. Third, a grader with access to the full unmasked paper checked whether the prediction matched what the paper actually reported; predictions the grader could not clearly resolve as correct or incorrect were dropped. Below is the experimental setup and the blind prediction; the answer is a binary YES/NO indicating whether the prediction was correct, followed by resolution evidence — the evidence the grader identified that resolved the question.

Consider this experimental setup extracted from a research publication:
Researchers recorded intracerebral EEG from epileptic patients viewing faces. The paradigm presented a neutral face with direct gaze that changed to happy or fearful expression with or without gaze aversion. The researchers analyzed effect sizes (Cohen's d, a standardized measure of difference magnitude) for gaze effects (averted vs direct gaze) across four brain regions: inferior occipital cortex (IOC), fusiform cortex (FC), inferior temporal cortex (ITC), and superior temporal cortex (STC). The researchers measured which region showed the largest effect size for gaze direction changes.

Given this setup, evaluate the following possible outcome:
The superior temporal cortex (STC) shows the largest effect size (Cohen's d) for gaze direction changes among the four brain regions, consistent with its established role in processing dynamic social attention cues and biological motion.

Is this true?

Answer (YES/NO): YES